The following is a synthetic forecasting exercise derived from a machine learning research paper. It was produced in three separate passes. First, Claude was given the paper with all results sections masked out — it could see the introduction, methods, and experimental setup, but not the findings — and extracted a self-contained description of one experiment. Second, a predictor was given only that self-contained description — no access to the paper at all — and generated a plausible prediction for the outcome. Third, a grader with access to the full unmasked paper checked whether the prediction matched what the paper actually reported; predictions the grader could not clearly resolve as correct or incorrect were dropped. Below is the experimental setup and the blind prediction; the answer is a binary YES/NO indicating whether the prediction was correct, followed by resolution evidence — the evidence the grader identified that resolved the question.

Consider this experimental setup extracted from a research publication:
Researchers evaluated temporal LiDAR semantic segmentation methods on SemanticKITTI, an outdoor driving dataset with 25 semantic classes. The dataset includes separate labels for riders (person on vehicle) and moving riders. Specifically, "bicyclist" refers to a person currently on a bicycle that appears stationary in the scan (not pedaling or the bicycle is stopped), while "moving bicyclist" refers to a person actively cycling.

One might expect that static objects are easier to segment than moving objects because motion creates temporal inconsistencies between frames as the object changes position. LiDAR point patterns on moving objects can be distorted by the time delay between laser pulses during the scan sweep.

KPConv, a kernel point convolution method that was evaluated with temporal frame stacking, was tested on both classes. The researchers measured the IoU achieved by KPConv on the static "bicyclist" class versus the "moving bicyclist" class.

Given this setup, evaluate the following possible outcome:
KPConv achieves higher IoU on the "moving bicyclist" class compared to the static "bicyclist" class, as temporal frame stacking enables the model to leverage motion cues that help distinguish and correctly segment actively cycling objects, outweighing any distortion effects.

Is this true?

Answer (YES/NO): YES